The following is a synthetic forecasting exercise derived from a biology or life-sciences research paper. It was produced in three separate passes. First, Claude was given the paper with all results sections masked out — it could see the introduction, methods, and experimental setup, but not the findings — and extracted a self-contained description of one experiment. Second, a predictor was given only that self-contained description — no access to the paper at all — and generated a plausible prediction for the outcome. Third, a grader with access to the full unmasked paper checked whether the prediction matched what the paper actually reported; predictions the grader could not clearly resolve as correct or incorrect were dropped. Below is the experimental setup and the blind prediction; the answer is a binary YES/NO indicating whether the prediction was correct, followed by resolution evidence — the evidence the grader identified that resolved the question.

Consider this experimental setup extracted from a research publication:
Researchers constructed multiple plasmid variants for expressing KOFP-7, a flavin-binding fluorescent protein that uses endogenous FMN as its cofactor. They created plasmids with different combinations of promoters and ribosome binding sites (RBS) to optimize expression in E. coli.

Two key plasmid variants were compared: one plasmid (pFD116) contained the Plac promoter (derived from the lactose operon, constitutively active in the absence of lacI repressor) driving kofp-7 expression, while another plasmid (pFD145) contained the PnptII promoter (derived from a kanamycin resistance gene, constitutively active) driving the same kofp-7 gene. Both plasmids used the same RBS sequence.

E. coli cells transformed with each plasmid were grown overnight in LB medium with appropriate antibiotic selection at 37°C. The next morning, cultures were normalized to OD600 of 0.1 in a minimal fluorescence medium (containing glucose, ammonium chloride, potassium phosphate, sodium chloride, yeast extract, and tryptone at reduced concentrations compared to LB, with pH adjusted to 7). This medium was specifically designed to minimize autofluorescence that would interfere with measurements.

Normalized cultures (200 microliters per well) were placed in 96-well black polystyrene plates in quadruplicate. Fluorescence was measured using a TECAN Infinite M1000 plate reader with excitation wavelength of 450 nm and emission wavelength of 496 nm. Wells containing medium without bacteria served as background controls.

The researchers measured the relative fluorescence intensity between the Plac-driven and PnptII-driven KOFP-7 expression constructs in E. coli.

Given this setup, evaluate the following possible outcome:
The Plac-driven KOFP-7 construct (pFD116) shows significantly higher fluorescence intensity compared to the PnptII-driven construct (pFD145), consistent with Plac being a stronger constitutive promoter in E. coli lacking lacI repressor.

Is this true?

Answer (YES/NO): NO